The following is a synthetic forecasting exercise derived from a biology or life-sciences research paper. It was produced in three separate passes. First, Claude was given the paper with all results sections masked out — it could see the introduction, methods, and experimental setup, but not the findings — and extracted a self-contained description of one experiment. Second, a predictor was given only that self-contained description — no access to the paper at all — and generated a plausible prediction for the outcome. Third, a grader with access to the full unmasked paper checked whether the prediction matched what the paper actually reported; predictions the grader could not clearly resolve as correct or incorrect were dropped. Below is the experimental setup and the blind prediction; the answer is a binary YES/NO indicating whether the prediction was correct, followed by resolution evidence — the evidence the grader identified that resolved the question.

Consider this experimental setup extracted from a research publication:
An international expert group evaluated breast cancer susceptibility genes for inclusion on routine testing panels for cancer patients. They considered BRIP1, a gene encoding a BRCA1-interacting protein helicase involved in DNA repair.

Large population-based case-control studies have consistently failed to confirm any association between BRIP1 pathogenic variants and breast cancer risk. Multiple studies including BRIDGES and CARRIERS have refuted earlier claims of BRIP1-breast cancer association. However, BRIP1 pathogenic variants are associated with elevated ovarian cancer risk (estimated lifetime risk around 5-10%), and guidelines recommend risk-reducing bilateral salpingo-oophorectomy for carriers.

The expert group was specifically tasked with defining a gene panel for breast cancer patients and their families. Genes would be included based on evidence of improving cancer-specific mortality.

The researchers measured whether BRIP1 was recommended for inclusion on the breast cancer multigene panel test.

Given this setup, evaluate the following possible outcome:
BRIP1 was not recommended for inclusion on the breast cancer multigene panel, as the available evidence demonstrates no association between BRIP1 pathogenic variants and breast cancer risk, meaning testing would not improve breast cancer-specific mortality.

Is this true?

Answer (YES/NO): NO